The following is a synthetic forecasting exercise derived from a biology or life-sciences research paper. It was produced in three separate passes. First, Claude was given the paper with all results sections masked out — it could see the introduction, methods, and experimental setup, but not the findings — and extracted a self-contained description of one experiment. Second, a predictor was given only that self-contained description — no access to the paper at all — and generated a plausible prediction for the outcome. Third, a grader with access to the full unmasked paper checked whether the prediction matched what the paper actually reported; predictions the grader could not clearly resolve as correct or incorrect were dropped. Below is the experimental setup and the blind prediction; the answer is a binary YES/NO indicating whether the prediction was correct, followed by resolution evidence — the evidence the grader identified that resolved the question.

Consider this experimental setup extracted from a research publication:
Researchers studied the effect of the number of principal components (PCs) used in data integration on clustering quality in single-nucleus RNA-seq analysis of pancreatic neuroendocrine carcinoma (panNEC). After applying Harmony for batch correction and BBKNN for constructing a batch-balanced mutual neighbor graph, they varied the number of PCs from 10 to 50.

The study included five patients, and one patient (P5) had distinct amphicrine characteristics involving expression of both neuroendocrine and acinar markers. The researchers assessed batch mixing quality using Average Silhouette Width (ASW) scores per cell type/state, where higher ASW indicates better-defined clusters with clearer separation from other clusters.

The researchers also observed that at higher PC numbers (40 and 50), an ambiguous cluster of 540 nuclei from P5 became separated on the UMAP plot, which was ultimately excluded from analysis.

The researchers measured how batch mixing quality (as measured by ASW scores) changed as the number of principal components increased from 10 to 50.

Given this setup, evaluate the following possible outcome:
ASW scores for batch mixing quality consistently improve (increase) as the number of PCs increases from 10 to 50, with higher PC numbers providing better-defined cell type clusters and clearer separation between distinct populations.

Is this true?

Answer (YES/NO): YES